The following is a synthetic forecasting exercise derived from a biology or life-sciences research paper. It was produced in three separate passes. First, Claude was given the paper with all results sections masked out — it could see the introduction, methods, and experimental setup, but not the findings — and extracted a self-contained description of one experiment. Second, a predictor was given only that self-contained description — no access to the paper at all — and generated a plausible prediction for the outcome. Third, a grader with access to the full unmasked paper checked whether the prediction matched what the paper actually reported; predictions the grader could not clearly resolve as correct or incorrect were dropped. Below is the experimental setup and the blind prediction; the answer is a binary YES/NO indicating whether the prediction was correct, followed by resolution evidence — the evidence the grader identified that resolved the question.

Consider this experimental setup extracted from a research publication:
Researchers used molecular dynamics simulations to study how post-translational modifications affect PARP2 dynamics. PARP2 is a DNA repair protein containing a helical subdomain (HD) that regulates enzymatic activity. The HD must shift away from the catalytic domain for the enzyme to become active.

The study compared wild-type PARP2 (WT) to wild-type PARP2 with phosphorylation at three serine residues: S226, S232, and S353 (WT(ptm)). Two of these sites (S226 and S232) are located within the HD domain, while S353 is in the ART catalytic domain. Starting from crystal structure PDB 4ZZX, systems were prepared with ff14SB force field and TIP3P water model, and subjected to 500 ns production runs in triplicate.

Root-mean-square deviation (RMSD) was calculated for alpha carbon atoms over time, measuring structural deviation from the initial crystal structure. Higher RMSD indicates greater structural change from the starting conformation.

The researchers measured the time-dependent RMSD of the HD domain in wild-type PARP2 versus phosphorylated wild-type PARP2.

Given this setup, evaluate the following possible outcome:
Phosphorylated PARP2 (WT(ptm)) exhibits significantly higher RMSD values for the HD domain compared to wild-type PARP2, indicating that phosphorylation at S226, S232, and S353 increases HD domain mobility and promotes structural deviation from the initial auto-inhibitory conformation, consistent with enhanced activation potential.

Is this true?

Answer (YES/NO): NO